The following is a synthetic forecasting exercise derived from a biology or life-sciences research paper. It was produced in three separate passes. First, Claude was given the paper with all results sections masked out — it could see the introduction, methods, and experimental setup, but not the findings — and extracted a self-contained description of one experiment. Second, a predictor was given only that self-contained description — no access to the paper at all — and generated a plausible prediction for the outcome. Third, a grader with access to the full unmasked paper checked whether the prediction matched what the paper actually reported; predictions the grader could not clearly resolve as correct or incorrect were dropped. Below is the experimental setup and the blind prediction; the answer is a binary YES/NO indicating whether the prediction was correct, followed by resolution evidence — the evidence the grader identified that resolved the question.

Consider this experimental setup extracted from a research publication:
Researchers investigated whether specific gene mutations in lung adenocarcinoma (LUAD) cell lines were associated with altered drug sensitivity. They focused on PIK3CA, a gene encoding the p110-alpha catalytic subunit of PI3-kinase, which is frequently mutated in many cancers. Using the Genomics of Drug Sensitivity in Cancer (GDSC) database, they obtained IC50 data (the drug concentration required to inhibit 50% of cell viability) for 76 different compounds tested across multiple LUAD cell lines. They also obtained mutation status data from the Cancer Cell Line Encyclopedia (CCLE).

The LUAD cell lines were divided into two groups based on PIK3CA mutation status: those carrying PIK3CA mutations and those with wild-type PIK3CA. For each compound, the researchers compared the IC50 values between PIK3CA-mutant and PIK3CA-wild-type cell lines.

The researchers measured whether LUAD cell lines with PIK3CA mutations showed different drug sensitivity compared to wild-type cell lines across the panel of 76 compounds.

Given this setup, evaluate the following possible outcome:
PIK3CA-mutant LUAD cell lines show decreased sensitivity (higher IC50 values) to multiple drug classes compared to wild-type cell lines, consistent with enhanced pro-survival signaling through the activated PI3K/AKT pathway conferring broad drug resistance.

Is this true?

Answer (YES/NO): YES